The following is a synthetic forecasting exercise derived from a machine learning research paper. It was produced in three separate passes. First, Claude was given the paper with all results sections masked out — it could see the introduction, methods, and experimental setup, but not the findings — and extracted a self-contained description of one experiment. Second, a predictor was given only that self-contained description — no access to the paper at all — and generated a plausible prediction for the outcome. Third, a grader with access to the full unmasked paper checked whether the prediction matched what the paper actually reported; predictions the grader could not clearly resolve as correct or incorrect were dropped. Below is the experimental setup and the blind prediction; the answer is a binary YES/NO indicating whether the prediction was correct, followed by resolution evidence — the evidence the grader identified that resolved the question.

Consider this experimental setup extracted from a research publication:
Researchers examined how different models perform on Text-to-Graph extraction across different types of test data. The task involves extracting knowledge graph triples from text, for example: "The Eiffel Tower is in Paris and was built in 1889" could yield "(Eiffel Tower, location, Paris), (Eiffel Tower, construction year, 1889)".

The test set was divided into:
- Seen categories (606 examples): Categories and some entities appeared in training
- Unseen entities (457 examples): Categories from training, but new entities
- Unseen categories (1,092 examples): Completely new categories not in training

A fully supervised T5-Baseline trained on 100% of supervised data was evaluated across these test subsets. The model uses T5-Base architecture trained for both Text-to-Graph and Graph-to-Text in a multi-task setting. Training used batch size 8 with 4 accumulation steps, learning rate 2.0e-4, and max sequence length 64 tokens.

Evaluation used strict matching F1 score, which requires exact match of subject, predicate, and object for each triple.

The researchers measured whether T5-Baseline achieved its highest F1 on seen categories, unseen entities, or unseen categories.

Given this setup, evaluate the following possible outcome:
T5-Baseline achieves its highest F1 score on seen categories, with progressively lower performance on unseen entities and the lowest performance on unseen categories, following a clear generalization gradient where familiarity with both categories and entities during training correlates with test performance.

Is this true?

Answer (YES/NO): NO